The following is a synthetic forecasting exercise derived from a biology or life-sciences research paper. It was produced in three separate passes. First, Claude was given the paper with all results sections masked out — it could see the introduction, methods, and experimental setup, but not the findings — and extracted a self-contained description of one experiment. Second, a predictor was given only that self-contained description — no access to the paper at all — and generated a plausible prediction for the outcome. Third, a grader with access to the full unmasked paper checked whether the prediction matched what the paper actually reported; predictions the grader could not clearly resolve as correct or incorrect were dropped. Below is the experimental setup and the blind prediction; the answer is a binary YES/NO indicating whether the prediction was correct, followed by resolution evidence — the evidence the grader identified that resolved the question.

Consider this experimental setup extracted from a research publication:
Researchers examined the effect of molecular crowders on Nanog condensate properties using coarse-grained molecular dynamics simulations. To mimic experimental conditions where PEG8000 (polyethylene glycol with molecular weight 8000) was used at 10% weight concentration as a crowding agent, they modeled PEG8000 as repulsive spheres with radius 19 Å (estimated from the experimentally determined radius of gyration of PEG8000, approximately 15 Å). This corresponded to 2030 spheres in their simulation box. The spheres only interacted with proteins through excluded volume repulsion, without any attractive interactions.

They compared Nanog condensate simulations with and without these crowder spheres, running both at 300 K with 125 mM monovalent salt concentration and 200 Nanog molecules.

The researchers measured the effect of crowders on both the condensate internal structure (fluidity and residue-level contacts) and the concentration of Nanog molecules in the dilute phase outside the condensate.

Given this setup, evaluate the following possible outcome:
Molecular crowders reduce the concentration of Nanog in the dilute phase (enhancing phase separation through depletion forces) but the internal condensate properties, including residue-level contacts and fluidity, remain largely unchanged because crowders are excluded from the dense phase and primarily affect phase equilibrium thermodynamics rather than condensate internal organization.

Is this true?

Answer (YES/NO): YES